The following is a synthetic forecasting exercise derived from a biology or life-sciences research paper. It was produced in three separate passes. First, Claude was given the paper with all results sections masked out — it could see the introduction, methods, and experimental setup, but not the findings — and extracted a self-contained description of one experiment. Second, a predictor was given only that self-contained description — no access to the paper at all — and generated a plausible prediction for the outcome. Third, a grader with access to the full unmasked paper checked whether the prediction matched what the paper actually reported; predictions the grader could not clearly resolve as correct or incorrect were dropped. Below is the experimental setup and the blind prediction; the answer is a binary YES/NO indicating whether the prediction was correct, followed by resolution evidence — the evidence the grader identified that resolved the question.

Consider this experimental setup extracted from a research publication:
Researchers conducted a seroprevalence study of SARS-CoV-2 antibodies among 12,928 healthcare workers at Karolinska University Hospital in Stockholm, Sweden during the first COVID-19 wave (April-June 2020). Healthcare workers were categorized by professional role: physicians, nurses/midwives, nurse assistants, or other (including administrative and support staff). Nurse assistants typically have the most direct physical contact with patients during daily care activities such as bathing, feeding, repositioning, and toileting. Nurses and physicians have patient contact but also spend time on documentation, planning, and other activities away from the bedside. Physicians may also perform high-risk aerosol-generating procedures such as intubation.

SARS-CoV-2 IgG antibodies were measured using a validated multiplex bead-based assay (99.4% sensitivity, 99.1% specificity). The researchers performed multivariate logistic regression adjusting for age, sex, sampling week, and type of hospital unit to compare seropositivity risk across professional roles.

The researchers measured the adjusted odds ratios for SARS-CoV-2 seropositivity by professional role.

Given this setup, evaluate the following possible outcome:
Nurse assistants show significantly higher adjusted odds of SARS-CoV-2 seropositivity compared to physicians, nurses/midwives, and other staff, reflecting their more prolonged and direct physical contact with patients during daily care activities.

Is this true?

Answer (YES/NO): YES